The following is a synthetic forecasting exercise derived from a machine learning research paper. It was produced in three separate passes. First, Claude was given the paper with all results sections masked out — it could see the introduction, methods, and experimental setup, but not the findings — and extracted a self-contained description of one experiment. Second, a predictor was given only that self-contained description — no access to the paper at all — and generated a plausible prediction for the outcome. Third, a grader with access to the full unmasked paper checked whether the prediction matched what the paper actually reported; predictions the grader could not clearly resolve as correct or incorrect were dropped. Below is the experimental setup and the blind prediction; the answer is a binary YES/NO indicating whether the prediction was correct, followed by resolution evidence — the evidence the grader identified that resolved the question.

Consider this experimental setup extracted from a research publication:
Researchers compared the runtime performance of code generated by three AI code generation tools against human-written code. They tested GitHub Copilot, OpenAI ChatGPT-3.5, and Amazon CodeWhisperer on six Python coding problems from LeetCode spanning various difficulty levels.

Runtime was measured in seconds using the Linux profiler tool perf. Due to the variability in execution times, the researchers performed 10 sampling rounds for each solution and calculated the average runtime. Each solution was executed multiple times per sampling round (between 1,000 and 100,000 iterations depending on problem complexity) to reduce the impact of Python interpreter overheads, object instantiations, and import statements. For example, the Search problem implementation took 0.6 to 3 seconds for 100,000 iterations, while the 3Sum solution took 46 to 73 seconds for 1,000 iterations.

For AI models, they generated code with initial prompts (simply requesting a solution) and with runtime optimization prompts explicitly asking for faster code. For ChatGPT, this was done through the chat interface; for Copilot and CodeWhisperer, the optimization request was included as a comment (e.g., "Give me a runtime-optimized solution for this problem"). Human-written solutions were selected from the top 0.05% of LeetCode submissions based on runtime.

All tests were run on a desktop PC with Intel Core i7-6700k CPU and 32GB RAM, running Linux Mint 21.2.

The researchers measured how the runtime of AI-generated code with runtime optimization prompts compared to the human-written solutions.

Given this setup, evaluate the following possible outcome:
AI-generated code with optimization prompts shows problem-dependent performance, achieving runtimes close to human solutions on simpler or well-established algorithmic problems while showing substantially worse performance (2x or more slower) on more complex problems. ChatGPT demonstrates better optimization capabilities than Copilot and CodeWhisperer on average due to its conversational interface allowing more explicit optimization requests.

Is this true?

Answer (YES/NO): NO